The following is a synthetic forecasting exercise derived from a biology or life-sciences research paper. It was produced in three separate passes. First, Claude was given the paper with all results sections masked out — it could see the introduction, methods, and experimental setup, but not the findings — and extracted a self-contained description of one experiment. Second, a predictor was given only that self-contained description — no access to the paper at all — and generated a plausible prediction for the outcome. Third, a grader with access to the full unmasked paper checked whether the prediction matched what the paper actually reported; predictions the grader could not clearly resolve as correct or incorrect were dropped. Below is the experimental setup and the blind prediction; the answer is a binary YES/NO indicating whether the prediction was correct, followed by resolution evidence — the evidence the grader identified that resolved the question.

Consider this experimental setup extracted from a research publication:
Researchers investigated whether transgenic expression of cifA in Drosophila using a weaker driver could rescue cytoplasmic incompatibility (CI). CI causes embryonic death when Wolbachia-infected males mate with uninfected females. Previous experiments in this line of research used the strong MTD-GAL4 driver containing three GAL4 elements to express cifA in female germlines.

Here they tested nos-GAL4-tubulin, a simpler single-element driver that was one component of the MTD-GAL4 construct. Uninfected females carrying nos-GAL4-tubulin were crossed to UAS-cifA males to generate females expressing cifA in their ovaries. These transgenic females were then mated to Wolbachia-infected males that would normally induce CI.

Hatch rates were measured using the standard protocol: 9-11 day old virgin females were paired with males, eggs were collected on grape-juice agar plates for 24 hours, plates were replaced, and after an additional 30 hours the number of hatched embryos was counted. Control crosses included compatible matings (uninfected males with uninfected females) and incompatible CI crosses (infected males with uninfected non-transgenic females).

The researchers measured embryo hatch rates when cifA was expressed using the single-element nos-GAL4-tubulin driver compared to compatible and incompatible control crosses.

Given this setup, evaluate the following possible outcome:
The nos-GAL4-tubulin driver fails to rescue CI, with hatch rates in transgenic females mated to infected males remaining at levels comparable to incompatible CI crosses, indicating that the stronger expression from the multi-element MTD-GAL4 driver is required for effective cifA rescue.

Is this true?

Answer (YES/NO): NO